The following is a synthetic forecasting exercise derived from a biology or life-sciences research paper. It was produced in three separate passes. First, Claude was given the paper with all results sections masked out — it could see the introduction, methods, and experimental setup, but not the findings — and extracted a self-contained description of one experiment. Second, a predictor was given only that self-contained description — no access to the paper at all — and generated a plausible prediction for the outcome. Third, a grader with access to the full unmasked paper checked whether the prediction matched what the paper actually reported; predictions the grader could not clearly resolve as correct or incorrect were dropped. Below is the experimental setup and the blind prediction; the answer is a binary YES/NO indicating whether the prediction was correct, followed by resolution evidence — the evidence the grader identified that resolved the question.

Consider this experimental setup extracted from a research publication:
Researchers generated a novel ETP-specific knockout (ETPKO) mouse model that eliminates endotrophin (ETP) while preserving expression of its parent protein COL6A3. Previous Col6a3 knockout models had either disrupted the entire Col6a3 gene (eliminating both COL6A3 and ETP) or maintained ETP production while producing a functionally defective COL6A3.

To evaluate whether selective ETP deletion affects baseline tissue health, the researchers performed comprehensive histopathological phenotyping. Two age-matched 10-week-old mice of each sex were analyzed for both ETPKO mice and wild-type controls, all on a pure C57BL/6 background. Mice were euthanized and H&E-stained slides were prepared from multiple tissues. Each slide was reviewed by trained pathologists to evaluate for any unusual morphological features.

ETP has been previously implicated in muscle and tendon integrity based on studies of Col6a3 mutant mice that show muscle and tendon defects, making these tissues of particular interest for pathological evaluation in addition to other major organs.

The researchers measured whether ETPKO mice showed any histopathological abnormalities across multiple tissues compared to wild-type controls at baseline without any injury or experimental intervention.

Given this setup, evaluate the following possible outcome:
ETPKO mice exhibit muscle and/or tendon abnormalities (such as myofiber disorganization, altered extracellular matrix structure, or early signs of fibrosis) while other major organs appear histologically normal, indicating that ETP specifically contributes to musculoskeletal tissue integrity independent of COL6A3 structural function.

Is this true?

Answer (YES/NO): NO